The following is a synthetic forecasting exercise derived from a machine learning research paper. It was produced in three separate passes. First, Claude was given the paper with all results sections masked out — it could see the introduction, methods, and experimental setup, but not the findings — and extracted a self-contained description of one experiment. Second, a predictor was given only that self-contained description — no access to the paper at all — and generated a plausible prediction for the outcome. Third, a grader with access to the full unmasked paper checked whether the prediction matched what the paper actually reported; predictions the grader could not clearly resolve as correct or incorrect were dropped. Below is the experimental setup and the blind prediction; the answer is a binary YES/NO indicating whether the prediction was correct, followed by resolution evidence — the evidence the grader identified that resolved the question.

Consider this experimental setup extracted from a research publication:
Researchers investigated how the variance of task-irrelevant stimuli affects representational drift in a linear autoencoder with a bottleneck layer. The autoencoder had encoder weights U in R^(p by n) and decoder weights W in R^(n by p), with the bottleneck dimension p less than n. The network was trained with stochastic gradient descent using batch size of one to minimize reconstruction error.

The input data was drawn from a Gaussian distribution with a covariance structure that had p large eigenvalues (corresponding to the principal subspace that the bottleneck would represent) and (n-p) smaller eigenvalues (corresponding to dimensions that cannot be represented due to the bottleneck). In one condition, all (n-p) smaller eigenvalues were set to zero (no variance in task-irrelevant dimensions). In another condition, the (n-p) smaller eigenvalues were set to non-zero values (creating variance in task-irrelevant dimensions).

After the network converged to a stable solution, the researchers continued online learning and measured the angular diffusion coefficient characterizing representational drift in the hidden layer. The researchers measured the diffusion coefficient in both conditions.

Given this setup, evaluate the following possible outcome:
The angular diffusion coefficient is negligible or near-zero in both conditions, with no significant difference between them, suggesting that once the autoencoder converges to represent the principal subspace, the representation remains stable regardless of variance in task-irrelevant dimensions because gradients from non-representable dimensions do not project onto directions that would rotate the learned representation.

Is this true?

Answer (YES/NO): NO